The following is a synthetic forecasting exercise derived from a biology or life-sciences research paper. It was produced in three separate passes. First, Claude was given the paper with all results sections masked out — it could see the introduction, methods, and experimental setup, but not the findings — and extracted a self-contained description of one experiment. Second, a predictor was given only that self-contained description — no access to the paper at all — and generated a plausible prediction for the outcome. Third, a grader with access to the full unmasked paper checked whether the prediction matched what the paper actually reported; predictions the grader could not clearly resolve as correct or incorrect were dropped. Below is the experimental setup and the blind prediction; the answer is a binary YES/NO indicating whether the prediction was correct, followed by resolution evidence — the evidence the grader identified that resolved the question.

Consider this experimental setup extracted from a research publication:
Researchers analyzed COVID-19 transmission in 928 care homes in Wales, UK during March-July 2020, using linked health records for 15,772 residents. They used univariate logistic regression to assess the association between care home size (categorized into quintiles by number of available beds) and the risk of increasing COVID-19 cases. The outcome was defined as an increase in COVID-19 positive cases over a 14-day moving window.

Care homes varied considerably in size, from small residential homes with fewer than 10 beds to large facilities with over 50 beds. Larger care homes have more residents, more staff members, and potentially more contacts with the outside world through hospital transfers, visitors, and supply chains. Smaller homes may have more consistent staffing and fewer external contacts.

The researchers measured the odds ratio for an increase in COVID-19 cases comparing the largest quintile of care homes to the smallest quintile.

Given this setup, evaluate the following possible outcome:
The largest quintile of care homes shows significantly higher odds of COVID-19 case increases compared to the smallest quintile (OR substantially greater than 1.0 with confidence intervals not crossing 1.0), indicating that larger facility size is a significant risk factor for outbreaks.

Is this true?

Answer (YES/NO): YES